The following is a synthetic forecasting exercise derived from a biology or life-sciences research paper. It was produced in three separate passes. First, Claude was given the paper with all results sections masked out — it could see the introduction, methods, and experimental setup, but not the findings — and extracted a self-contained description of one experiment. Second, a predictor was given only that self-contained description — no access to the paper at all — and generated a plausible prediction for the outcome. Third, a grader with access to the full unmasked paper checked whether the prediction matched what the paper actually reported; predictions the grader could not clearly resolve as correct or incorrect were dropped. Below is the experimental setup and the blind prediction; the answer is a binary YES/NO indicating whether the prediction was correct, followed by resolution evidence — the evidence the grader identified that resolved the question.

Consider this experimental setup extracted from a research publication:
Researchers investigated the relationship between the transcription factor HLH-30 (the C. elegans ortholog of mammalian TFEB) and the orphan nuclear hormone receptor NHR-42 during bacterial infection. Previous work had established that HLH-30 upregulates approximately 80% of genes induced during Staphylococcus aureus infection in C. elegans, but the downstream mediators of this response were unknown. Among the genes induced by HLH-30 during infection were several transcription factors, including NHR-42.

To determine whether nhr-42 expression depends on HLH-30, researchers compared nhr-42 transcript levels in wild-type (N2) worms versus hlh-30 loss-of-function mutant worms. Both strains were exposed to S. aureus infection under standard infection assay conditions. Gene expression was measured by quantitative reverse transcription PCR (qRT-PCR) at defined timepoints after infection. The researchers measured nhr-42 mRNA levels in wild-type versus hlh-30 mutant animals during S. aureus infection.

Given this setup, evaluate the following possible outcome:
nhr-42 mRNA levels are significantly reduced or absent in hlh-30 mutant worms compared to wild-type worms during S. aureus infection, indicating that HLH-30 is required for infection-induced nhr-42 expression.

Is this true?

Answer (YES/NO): YES